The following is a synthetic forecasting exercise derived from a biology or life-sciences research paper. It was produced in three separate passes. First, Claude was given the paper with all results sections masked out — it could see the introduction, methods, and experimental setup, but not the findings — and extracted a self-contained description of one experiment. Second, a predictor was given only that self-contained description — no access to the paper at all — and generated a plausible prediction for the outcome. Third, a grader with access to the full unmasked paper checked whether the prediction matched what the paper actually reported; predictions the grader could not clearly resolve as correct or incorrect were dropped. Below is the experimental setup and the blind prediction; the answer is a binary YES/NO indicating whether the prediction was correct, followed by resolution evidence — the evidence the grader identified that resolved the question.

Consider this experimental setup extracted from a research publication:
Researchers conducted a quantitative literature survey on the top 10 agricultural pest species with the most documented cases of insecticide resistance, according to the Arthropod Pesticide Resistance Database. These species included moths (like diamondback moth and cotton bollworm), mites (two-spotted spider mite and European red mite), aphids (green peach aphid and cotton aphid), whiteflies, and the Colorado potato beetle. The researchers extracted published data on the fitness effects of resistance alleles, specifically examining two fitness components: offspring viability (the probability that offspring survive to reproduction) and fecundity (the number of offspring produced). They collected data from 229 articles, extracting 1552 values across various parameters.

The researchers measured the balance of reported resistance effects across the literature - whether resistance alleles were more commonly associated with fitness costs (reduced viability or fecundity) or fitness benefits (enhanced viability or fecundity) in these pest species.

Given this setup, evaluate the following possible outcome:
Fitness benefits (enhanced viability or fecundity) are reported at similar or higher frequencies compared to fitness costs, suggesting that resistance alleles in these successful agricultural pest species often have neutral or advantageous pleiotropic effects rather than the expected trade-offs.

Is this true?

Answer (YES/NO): NO